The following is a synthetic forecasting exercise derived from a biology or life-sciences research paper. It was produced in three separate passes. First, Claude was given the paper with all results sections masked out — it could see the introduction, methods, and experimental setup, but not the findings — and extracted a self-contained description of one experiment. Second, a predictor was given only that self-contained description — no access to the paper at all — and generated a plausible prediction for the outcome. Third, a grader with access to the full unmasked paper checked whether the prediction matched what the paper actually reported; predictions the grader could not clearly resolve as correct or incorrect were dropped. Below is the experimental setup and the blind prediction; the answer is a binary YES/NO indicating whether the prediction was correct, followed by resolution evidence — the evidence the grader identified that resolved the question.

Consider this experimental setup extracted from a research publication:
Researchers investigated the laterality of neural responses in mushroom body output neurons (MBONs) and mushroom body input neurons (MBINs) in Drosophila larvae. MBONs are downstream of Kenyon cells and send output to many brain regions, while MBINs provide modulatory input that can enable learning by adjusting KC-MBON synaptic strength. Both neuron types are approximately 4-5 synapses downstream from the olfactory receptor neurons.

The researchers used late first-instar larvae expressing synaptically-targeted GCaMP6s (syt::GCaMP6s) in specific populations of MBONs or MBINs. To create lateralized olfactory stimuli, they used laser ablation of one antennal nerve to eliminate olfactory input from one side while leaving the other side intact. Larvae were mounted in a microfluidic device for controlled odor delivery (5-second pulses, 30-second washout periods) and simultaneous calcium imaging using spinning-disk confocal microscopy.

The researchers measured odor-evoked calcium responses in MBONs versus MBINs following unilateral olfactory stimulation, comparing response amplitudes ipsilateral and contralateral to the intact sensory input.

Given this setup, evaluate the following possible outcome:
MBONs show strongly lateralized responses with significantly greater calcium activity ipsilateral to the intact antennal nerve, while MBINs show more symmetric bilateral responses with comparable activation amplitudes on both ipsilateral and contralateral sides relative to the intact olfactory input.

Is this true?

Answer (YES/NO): NO